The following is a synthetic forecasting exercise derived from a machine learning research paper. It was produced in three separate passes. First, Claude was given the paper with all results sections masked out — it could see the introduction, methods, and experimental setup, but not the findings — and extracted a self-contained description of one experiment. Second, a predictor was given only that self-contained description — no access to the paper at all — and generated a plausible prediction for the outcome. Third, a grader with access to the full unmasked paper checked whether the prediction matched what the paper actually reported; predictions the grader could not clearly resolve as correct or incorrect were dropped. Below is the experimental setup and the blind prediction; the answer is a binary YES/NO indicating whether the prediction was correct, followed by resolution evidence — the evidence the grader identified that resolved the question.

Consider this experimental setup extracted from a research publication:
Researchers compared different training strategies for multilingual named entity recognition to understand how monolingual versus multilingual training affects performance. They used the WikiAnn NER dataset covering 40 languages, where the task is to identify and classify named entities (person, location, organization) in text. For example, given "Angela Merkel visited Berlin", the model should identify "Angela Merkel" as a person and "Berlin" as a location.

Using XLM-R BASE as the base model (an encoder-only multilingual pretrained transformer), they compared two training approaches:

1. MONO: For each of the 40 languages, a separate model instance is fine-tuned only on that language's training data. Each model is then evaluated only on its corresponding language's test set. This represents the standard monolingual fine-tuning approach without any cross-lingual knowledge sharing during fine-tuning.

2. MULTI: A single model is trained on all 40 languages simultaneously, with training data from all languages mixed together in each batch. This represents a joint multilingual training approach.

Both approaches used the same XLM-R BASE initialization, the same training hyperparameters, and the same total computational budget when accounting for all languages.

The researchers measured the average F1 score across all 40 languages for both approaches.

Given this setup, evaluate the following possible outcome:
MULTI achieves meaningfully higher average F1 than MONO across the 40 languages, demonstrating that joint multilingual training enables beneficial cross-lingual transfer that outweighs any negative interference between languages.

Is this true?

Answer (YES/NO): NO